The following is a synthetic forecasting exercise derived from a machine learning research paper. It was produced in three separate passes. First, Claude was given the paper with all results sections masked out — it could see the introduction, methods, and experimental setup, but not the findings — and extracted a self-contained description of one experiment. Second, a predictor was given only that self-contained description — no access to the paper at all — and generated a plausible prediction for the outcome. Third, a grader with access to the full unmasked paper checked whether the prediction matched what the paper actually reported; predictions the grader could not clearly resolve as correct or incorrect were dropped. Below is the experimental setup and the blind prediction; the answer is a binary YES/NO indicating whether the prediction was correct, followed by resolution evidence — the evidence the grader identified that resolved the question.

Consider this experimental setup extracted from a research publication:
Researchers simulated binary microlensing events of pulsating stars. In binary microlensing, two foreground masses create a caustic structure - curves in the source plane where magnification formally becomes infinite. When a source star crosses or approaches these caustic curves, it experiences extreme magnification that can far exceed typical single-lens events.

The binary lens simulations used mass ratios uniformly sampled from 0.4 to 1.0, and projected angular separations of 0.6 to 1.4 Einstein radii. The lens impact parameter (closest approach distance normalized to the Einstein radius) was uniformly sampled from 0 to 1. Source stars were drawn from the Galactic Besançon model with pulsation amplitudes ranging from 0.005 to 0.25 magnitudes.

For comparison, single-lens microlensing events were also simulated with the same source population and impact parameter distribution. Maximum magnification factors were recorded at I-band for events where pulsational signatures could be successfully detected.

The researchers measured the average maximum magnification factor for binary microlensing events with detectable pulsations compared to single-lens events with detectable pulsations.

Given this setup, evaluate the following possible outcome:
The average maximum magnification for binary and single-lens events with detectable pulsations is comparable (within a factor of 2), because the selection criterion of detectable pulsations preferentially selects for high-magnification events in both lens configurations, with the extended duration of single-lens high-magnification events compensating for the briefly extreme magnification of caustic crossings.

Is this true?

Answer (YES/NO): NO